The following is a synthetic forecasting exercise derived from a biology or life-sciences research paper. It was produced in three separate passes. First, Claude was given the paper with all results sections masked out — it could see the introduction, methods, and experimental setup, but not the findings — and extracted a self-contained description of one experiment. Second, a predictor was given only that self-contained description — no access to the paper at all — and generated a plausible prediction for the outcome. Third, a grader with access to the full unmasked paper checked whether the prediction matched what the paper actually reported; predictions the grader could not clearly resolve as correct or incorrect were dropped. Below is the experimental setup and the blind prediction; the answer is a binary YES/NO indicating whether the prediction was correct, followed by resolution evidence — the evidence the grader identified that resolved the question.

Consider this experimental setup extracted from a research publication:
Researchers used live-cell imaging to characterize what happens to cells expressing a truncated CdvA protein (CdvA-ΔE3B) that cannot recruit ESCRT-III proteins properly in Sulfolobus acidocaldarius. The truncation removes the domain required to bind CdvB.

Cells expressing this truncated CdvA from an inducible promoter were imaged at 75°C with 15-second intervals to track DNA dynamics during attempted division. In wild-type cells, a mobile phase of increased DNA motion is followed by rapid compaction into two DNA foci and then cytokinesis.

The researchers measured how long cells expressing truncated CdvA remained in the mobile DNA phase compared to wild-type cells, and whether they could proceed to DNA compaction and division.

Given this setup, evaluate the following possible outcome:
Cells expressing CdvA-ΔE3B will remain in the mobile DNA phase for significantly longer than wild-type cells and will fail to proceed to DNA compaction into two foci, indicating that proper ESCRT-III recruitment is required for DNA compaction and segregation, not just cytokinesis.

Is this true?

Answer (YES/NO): YES